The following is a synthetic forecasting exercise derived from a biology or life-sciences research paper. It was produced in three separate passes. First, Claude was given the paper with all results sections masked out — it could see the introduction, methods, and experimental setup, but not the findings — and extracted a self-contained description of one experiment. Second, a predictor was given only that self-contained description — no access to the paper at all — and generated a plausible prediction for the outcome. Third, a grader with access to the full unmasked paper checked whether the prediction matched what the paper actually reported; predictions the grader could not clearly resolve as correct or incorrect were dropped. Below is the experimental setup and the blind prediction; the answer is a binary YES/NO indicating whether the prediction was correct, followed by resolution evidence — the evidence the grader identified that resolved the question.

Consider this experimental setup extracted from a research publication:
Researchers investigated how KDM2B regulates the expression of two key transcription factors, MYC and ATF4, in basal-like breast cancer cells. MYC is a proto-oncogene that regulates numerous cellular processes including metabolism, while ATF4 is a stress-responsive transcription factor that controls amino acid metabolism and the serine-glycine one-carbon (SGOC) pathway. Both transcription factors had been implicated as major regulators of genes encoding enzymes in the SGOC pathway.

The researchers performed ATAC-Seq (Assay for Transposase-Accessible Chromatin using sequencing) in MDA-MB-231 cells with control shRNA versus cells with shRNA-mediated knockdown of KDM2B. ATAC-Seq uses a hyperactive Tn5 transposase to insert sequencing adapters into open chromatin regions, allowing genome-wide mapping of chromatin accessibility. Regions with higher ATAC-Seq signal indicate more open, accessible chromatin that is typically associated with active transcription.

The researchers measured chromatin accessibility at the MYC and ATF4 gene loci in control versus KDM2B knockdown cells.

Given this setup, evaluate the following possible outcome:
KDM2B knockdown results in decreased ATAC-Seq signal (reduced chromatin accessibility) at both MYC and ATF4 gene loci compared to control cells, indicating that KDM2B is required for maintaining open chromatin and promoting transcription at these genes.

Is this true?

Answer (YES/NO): YES